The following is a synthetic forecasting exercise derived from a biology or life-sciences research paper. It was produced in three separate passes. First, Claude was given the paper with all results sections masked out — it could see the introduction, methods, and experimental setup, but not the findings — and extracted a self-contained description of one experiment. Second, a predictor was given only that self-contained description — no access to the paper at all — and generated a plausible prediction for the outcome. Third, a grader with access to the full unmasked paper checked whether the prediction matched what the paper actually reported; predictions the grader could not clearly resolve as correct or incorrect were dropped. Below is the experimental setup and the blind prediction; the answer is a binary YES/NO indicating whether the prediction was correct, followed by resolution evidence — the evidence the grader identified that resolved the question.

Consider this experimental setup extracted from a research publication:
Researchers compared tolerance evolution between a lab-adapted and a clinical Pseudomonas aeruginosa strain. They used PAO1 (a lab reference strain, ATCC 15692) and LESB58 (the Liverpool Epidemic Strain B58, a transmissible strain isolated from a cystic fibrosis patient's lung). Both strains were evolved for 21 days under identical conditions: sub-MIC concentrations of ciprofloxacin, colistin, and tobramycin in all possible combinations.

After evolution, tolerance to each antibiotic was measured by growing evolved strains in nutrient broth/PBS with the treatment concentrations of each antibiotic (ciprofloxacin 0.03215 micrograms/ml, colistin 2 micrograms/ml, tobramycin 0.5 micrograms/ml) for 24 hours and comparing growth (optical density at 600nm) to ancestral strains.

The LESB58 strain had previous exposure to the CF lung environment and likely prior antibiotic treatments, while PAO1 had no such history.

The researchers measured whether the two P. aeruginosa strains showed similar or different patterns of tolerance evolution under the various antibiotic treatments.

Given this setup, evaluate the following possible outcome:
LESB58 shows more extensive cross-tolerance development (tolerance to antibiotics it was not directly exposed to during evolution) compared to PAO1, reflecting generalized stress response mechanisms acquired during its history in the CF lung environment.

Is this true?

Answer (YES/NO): NO